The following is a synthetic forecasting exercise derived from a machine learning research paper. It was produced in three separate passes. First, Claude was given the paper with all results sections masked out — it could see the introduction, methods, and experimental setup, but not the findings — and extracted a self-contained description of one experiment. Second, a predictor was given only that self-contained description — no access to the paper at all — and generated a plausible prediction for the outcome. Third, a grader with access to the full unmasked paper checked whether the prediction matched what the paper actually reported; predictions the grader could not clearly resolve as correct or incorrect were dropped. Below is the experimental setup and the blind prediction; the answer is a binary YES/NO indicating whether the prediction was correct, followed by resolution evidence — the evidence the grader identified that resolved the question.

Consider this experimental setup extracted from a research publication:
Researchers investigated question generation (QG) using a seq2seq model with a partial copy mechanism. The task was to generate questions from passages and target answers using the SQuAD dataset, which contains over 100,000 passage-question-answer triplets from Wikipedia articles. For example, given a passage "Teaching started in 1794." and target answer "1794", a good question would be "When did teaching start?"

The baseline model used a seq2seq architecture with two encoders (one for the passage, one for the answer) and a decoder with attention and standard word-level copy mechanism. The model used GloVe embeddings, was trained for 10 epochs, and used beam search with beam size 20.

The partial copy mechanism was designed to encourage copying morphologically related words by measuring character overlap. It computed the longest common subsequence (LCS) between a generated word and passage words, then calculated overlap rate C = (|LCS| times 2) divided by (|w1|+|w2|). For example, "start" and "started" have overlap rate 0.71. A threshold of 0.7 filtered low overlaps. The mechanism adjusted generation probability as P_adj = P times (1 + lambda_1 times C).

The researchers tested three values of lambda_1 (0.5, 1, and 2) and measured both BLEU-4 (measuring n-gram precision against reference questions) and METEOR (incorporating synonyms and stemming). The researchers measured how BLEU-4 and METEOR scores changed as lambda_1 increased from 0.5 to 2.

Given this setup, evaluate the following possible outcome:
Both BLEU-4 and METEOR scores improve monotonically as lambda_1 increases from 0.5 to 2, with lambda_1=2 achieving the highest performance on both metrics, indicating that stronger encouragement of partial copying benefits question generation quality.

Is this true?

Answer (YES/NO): NO